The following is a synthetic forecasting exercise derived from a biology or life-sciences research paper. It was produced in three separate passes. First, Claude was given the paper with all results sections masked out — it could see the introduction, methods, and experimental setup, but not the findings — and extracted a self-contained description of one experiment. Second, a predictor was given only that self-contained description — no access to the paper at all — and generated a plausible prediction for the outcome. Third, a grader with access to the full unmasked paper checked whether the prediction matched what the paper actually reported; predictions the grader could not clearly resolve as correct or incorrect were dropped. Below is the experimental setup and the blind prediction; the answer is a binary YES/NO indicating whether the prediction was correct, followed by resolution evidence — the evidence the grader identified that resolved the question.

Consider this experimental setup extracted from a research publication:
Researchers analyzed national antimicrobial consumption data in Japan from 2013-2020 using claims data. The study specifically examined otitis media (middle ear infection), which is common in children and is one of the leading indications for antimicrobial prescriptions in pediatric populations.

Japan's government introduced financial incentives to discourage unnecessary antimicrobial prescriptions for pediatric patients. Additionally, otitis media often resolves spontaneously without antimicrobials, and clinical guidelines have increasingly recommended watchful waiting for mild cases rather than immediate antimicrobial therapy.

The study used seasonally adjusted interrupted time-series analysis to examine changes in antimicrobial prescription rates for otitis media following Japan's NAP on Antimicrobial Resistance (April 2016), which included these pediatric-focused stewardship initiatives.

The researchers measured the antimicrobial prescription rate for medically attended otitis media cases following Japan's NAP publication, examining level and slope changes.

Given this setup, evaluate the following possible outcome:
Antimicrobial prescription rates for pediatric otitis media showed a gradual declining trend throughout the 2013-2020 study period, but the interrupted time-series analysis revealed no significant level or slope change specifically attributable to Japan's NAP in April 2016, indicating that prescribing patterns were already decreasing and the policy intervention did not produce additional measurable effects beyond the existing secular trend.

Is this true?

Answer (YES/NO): NO